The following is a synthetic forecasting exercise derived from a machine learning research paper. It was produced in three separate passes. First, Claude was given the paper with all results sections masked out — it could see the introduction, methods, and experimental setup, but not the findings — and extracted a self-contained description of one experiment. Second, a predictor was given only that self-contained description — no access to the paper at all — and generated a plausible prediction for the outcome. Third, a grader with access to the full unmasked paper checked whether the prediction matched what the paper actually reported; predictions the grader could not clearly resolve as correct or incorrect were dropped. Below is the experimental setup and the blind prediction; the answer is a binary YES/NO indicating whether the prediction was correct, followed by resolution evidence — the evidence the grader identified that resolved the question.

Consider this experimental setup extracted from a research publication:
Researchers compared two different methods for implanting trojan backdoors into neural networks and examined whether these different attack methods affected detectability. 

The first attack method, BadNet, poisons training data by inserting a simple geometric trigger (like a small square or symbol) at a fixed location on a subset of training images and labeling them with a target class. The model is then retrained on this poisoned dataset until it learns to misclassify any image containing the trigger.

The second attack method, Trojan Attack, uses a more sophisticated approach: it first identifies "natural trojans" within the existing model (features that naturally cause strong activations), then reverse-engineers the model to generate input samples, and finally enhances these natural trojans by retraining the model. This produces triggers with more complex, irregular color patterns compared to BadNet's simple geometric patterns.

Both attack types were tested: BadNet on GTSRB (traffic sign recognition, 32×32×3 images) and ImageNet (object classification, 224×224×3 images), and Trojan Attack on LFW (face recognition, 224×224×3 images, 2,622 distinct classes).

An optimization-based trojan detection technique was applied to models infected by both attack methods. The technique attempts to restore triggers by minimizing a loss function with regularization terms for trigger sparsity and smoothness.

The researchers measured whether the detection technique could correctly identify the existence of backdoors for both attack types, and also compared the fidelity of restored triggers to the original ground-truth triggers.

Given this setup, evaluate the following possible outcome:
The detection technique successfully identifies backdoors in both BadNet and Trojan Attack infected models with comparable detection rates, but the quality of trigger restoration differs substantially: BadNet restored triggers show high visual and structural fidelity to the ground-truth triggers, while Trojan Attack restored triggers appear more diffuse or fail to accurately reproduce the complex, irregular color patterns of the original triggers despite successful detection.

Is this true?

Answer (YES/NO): YES